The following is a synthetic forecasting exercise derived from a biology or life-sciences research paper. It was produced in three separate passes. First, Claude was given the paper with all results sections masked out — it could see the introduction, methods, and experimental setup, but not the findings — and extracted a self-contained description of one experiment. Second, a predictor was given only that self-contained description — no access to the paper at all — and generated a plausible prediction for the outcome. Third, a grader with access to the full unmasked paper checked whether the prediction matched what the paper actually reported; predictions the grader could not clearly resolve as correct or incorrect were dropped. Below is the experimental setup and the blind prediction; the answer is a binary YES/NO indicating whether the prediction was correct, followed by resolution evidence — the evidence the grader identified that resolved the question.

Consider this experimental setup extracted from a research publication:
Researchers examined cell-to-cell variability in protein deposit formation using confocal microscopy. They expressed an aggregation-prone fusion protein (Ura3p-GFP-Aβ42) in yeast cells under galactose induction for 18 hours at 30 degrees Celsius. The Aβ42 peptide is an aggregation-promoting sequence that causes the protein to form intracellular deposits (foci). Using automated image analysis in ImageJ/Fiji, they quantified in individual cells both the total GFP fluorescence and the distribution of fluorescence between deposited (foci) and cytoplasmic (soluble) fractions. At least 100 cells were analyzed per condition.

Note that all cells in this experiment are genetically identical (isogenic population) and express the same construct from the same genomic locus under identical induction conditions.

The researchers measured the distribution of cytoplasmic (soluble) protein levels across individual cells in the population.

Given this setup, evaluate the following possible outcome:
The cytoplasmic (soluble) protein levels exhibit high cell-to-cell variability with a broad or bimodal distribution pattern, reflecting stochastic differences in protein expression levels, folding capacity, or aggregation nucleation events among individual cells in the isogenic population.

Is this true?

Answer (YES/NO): NO